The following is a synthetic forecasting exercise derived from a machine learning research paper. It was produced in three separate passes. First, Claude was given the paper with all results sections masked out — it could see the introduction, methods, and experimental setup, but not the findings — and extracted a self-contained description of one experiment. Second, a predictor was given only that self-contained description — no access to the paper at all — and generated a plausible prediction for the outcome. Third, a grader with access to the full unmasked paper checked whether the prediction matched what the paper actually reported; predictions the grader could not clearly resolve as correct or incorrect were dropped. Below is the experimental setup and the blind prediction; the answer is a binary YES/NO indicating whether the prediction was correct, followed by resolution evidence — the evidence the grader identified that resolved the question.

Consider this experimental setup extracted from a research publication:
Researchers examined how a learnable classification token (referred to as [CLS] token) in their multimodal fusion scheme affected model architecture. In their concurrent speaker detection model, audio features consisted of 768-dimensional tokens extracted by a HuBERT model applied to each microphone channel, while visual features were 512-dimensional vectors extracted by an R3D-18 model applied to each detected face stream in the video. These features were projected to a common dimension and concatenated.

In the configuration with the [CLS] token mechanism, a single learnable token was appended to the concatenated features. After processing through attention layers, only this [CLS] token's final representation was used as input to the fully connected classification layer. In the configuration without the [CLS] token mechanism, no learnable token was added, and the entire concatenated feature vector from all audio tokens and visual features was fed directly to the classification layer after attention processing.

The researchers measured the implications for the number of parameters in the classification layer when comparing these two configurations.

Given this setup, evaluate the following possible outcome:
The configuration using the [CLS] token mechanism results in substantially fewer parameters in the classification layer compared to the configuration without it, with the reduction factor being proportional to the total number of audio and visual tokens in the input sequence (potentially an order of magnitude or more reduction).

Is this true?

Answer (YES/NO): YES